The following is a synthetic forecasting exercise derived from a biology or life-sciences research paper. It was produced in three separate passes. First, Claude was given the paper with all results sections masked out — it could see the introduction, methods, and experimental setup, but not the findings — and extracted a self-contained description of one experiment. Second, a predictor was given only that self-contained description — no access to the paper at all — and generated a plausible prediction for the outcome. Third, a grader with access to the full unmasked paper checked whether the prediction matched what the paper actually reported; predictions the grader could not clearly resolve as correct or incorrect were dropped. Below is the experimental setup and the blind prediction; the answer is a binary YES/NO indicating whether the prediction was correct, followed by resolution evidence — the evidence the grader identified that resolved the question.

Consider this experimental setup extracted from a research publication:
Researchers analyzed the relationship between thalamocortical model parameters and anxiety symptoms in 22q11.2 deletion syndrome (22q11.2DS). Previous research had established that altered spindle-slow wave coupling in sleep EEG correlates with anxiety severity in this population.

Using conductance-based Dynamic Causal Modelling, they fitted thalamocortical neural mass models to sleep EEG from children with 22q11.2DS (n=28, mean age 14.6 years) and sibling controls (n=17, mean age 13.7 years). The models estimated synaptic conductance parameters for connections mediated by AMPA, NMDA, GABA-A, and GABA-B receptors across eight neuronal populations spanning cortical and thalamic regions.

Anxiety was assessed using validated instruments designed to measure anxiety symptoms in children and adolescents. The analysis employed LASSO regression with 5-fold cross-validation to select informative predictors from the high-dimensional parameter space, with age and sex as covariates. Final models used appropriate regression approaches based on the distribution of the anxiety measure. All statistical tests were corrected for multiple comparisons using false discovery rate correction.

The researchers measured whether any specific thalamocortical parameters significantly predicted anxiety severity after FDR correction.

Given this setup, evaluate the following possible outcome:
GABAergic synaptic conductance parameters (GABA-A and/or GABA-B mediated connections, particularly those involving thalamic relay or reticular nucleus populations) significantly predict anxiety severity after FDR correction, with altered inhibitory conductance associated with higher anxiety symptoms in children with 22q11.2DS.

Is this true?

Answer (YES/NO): NO